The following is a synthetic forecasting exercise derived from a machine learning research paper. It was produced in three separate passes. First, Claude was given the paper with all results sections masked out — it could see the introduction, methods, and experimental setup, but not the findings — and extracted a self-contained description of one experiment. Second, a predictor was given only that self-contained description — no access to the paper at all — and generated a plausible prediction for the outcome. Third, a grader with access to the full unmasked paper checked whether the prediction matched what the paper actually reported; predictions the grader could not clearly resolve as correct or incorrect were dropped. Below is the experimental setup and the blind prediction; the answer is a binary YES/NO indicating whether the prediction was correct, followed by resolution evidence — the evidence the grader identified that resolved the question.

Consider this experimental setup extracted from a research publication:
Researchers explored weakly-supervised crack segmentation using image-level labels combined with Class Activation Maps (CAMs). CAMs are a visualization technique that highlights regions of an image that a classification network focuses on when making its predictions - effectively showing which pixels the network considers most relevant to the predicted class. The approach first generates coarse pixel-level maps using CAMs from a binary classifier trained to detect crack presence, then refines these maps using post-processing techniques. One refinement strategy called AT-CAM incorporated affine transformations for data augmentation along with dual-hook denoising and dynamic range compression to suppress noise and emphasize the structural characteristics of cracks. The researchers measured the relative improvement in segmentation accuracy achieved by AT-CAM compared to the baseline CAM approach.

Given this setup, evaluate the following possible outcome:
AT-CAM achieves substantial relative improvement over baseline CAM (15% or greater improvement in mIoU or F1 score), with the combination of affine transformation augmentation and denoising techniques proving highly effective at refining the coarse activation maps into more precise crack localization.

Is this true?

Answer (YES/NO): NO